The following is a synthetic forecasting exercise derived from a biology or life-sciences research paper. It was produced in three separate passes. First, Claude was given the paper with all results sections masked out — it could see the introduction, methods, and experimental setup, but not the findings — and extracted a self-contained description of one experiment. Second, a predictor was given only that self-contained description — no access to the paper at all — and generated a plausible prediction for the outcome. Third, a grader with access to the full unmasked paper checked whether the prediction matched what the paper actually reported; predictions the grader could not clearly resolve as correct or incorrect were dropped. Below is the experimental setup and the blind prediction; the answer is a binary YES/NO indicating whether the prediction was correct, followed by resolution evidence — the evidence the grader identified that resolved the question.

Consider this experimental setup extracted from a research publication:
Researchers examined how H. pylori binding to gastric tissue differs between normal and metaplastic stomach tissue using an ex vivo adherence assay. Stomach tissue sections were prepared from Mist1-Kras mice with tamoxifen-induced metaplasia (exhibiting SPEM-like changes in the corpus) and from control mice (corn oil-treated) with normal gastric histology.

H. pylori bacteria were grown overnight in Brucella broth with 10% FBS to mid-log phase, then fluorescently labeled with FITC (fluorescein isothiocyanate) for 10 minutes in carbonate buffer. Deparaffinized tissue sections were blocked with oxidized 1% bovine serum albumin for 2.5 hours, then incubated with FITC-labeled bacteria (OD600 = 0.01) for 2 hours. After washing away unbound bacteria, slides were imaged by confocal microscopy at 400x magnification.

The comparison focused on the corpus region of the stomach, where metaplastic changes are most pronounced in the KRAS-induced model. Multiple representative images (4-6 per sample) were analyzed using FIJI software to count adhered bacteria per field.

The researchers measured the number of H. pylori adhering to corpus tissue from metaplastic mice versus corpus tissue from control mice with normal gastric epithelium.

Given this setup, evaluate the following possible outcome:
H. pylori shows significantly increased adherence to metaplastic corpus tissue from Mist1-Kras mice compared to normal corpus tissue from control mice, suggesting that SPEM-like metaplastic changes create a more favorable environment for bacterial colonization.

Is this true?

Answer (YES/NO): YES